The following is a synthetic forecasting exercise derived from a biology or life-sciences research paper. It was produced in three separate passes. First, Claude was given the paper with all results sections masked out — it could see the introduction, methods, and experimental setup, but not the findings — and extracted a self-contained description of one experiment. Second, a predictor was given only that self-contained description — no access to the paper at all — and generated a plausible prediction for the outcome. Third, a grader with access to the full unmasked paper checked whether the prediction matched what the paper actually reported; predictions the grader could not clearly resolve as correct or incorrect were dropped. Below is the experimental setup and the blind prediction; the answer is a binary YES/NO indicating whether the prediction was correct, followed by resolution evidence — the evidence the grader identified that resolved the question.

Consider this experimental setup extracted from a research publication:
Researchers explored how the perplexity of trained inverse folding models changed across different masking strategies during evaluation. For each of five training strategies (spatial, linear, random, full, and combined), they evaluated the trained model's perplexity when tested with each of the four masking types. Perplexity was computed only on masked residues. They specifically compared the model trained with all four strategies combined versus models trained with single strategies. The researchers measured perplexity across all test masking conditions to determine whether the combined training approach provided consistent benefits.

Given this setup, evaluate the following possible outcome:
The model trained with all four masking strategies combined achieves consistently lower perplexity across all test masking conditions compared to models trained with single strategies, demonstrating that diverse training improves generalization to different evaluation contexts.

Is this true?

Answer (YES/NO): YES